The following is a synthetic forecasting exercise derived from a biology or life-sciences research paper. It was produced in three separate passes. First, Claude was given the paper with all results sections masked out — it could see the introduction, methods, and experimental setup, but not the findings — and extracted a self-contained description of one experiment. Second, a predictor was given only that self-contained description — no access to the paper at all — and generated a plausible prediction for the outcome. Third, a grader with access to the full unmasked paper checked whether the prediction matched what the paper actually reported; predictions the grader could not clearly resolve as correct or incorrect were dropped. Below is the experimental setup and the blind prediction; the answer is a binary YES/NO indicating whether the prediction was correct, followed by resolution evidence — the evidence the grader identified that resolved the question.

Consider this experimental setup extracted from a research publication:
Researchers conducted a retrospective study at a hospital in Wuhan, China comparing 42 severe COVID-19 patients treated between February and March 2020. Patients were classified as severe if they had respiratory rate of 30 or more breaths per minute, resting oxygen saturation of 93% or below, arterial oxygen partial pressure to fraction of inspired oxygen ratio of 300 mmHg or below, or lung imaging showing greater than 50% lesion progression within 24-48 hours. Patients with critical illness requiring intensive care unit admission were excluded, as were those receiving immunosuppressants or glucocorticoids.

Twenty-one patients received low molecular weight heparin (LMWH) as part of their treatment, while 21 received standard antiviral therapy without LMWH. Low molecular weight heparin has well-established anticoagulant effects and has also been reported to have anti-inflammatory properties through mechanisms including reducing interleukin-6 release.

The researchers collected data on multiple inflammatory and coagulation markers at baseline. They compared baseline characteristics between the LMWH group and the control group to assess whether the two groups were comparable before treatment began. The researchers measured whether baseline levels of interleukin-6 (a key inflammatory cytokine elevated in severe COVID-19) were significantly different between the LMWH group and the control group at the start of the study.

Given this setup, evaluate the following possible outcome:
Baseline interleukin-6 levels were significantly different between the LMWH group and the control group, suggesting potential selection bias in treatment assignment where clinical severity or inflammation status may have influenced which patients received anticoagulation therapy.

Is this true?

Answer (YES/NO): NO